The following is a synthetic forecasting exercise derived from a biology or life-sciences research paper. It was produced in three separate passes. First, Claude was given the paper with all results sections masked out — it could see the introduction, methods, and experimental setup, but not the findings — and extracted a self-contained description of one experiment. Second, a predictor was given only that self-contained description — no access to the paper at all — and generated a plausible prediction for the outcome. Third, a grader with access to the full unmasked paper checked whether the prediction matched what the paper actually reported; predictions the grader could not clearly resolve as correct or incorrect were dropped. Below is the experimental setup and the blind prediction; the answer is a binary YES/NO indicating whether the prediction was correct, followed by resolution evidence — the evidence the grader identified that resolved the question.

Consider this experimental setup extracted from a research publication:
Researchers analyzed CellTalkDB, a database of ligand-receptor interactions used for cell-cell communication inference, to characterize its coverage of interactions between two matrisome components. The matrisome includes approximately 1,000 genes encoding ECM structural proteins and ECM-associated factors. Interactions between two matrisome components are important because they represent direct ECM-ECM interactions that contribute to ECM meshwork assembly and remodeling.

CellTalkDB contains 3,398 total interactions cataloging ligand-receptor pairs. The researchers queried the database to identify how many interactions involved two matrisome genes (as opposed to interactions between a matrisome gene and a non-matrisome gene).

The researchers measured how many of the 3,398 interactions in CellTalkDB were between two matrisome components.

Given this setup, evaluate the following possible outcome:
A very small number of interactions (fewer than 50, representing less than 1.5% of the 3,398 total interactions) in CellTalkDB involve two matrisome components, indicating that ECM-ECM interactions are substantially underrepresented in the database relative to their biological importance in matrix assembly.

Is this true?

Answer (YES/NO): NO